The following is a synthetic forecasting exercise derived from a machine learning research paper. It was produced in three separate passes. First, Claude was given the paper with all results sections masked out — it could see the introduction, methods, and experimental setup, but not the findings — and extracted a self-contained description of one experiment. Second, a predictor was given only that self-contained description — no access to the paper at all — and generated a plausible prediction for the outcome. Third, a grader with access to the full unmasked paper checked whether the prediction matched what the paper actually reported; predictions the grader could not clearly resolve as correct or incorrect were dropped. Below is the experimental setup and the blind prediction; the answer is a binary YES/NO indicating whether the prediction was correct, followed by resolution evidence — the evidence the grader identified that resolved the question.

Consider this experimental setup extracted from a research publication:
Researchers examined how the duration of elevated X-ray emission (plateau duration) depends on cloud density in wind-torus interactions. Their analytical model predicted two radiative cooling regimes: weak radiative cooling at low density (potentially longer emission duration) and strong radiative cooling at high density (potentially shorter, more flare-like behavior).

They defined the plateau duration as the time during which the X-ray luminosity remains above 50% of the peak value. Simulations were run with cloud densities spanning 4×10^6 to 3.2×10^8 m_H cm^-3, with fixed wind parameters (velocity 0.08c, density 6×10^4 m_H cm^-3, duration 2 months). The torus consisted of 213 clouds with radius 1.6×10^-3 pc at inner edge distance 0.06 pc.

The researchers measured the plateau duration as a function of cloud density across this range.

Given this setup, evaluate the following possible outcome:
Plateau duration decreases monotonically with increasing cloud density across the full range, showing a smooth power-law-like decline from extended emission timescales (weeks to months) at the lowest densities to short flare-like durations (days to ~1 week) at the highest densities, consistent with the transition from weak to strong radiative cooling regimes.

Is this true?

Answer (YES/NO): NO